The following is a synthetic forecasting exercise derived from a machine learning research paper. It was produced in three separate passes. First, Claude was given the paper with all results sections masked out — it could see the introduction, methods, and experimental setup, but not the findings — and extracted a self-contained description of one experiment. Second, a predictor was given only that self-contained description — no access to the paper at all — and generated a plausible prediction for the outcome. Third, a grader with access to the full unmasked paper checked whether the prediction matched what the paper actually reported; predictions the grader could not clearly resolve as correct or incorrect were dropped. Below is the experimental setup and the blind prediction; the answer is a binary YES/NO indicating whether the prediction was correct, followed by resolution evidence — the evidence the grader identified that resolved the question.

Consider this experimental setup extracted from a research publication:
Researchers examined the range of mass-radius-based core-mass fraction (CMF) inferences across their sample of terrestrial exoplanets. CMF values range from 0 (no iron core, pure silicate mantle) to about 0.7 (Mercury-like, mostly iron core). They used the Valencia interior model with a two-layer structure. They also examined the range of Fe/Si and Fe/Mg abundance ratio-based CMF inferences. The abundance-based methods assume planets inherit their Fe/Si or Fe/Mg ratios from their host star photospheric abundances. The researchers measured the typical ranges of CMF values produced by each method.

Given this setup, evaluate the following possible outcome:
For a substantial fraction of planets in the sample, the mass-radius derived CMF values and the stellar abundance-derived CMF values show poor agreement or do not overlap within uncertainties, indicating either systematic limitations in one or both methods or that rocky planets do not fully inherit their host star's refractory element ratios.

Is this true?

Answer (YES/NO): YES